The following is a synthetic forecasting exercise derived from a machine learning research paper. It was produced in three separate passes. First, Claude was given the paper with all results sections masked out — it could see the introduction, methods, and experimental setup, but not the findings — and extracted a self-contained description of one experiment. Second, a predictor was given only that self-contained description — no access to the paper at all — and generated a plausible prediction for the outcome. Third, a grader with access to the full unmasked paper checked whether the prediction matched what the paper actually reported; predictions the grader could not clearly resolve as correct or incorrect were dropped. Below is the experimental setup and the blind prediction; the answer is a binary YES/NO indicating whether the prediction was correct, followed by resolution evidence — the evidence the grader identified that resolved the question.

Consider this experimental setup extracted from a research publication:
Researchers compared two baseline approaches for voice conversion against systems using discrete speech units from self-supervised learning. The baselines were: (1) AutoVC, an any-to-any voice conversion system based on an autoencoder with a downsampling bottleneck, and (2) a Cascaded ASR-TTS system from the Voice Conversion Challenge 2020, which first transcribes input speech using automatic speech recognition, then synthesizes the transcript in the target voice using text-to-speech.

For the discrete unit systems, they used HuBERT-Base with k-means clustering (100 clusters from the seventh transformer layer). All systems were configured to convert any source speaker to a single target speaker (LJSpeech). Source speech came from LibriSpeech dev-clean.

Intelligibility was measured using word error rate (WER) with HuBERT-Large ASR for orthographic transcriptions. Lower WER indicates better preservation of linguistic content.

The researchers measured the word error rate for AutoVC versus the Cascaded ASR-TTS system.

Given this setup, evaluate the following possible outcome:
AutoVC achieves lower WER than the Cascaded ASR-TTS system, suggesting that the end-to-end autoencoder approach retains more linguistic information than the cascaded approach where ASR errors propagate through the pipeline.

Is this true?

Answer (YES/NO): NO